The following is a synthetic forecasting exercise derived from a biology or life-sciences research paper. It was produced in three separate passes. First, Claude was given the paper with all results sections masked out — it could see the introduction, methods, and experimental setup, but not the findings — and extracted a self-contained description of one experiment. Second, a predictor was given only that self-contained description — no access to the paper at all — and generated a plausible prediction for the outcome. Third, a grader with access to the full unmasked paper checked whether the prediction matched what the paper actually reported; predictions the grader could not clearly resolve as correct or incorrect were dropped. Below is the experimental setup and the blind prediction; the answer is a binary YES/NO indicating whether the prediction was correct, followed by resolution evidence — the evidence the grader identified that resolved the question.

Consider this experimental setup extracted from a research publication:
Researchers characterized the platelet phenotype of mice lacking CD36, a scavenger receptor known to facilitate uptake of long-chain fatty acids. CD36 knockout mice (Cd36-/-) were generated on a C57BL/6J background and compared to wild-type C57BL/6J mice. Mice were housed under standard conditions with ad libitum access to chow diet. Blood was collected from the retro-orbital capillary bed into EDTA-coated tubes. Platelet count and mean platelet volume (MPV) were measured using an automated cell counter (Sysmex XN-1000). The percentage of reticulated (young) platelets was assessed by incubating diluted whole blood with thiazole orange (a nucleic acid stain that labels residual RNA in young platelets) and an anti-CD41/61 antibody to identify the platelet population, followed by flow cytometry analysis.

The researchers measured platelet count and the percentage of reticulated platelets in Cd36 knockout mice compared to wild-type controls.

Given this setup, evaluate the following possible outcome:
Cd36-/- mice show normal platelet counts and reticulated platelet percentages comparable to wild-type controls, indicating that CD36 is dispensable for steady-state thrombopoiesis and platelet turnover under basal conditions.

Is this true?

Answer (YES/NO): NO